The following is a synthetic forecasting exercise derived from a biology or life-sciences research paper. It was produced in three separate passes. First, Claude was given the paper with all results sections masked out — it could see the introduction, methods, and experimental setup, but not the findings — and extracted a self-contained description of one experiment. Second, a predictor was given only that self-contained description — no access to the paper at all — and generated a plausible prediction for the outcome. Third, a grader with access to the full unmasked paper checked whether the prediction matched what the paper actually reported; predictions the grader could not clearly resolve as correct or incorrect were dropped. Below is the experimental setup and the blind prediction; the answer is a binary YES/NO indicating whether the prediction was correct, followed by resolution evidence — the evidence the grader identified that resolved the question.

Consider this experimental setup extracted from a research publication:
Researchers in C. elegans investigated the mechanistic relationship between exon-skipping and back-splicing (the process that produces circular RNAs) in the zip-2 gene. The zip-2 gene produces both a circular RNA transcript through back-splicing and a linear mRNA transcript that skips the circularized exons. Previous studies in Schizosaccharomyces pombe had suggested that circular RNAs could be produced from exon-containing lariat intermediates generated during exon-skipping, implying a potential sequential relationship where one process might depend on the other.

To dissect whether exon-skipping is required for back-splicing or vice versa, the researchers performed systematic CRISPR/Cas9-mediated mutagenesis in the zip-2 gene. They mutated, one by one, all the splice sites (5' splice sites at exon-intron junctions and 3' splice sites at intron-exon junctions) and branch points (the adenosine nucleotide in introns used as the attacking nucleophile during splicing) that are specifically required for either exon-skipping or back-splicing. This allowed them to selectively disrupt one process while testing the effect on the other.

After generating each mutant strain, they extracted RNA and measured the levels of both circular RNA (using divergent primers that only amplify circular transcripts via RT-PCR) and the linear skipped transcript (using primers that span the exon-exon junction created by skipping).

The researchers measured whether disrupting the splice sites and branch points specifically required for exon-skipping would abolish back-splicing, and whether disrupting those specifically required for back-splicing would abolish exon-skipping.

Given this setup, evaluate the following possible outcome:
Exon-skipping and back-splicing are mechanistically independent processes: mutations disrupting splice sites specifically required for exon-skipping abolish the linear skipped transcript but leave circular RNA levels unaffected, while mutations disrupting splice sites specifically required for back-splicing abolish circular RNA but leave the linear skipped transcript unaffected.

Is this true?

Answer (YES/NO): NO